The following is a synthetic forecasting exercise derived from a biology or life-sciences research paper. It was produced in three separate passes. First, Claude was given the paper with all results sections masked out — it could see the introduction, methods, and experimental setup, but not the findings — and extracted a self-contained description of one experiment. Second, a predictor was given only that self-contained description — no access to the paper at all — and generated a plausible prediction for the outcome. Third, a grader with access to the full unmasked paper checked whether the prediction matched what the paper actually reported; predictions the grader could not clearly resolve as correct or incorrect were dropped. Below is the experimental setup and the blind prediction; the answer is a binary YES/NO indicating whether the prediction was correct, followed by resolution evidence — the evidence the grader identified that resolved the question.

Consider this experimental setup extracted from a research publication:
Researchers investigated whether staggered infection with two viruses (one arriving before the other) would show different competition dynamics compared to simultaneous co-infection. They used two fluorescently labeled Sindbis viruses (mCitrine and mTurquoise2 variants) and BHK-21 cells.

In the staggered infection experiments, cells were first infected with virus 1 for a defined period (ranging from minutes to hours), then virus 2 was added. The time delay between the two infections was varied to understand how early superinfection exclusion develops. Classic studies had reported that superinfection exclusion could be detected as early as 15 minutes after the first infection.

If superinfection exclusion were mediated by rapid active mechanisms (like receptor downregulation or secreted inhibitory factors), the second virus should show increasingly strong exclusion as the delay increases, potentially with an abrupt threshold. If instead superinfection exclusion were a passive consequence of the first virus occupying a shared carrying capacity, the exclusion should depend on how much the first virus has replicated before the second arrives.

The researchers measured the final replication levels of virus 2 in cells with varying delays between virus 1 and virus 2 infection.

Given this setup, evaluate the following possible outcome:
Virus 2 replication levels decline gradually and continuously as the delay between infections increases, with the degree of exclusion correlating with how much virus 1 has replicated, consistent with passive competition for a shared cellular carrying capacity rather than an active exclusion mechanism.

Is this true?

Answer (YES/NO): YES